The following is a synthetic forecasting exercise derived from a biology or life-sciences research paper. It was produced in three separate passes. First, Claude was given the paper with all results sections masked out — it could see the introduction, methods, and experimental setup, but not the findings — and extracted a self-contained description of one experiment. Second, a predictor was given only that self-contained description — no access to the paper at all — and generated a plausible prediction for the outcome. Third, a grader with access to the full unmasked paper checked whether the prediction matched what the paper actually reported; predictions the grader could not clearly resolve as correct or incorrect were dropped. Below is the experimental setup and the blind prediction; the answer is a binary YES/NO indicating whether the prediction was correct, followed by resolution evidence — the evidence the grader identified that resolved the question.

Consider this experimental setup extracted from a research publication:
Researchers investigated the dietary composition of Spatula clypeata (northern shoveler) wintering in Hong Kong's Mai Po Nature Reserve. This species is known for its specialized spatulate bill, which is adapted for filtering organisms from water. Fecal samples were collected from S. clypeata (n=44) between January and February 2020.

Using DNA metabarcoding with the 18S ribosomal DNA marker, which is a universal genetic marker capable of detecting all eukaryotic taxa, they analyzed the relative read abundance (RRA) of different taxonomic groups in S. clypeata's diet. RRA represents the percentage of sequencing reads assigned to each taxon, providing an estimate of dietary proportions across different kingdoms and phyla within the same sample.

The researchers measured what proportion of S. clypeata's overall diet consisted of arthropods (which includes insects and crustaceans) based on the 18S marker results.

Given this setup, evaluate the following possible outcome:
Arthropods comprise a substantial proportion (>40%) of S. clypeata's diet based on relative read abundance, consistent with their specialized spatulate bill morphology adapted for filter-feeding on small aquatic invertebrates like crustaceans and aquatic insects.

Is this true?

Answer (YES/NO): NO